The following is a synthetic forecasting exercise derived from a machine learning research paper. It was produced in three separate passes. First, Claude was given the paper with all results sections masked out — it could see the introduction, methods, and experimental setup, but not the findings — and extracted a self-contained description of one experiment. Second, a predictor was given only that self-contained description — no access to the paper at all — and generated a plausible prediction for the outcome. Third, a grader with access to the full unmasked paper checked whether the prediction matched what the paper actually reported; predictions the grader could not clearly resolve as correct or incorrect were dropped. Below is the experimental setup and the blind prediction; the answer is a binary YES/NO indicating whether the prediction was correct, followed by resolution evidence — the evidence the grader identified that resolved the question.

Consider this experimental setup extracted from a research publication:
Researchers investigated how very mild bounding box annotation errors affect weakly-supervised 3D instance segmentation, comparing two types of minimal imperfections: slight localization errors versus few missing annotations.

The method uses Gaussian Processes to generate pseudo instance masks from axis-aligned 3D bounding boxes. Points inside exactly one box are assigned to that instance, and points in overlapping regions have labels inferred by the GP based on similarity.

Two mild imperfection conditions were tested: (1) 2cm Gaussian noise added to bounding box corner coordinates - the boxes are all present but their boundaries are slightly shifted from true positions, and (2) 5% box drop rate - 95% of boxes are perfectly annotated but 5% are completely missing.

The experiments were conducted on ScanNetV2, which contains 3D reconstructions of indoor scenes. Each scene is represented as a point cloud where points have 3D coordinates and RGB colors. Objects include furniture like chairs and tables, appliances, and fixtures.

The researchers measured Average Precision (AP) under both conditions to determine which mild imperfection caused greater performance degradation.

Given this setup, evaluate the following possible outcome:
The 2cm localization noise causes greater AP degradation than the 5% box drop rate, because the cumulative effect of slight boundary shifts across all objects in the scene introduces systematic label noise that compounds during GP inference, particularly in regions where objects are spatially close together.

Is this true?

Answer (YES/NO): YES